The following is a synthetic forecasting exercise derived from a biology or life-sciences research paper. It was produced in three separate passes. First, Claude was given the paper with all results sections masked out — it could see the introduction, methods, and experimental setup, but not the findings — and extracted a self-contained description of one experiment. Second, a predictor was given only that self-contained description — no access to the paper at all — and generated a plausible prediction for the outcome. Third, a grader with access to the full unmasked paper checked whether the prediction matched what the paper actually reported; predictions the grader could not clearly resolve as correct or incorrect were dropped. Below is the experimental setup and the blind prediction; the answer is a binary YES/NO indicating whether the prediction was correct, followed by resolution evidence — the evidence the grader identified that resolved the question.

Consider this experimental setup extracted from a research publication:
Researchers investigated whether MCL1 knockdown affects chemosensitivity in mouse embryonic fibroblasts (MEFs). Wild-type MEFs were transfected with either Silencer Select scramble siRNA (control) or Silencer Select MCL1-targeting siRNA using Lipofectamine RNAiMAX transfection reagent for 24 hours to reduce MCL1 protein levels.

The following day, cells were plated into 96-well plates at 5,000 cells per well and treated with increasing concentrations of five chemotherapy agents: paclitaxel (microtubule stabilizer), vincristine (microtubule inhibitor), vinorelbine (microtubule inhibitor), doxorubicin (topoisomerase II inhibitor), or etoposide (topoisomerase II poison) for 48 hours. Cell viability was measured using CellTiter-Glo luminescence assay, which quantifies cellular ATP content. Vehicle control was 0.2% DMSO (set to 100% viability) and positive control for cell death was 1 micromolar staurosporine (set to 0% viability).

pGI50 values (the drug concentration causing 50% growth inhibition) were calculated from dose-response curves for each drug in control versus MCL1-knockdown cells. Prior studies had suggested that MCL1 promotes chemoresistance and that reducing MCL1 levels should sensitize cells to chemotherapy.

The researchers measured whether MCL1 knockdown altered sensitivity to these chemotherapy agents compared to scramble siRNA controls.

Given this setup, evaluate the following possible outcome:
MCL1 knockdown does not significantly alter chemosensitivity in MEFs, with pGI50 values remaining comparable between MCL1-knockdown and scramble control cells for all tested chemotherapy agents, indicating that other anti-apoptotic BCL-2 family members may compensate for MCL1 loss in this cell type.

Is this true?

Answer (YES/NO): YES